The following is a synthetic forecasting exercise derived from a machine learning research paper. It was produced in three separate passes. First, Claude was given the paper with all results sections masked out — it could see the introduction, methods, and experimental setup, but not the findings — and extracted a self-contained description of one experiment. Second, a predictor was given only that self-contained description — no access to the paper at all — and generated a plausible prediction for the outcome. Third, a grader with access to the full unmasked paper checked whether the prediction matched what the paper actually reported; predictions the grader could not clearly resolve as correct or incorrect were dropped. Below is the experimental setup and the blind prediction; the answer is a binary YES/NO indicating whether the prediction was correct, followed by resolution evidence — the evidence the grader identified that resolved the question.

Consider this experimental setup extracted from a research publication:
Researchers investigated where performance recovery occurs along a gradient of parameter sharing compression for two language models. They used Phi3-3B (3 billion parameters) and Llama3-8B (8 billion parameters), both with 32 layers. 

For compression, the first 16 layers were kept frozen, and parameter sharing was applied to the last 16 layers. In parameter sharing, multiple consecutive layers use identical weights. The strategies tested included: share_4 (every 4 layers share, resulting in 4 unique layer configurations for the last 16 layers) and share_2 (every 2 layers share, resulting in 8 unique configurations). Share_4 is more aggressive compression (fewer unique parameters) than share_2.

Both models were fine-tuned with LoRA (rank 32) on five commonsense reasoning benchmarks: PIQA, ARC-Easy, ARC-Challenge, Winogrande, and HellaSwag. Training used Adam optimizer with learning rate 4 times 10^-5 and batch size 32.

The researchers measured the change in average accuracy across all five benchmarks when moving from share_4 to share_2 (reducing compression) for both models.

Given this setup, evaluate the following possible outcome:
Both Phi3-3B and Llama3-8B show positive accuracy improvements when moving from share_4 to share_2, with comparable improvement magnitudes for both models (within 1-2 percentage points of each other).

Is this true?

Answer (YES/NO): NO